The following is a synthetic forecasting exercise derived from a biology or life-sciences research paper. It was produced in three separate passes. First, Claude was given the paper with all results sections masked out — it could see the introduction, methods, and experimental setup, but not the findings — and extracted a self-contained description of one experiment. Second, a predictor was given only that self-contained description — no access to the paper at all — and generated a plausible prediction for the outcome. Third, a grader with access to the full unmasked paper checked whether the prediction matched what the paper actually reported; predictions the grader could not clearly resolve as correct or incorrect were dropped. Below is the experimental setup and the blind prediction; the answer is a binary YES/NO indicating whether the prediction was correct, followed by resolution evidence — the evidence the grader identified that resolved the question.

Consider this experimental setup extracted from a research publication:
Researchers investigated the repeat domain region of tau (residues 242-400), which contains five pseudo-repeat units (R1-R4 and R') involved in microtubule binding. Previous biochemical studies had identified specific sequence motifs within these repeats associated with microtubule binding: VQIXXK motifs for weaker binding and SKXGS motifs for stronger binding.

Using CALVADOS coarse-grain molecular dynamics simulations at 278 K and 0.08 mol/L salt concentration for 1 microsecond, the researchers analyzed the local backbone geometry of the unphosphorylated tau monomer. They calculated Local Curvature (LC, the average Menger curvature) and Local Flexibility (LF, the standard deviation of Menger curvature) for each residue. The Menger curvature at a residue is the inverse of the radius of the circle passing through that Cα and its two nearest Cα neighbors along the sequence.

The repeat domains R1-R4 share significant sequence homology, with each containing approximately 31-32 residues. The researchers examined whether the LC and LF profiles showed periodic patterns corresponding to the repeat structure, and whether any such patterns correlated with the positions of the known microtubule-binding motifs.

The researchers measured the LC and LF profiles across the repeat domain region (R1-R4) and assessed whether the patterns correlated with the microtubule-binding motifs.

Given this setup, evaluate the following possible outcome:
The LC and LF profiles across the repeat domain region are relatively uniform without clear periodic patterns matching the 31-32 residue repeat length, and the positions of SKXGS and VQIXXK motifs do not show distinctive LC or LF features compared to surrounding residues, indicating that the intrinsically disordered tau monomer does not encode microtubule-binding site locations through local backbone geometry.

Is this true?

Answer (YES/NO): NO